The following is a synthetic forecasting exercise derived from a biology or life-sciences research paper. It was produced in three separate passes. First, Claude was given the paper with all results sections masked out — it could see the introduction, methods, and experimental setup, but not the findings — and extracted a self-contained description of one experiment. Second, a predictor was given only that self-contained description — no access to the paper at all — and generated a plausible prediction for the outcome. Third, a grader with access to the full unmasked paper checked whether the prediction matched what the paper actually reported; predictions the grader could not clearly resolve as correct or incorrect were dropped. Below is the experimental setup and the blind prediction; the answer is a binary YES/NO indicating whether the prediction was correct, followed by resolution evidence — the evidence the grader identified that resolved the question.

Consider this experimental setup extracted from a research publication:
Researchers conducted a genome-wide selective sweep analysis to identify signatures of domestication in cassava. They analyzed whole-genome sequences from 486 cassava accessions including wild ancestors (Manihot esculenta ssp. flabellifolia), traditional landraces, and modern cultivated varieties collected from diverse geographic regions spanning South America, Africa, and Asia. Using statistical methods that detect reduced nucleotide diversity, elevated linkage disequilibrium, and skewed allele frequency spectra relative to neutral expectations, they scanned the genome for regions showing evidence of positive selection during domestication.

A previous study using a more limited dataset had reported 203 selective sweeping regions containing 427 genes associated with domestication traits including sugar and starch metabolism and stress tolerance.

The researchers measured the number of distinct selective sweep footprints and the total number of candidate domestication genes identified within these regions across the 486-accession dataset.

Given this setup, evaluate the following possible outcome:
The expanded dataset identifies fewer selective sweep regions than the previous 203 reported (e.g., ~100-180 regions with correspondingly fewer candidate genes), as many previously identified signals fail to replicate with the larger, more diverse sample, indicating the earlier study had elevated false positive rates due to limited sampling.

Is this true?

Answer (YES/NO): NO